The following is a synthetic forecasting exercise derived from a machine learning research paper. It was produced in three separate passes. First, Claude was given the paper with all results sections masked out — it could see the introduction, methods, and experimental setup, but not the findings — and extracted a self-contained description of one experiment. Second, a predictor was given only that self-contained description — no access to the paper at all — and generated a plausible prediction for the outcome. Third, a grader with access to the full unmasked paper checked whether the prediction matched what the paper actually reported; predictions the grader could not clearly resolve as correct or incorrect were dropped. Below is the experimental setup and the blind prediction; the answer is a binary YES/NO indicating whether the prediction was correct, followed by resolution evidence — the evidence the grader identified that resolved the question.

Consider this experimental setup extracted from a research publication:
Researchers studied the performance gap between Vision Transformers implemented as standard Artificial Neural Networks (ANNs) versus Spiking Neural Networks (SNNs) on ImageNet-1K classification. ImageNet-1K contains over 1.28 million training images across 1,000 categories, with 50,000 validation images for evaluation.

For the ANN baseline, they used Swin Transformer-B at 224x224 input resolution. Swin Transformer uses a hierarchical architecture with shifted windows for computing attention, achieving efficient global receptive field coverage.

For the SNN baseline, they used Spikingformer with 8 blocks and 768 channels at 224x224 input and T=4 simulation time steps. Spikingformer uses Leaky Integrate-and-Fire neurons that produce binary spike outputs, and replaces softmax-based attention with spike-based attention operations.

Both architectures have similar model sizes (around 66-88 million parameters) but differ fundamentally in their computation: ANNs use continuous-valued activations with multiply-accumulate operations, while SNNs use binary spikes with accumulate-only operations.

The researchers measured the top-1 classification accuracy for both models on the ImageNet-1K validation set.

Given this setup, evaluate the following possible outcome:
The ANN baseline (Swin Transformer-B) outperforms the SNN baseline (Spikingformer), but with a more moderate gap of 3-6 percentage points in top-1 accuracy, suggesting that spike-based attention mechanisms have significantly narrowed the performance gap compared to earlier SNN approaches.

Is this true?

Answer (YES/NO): NO